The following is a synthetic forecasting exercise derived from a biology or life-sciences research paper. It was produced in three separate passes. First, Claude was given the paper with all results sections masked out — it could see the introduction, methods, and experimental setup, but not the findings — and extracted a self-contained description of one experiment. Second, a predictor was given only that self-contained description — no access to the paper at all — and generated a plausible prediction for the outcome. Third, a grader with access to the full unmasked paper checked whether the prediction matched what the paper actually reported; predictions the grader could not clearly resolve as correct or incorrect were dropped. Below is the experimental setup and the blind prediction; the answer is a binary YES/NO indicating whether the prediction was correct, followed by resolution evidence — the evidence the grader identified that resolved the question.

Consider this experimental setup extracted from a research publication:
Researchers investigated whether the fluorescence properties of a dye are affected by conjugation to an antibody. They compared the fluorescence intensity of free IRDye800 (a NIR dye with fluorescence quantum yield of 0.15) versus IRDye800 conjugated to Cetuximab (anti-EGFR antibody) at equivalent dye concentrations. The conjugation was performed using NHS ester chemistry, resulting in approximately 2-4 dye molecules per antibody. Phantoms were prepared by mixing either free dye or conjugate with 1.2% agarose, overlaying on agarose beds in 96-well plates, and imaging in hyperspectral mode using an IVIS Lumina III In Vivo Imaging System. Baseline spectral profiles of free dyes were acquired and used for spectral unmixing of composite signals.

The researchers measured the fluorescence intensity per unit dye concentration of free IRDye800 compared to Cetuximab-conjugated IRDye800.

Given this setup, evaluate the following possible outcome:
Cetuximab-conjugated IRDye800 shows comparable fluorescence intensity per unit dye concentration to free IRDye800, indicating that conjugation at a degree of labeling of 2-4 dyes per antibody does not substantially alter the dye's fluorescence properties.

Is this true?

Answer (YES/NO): NO